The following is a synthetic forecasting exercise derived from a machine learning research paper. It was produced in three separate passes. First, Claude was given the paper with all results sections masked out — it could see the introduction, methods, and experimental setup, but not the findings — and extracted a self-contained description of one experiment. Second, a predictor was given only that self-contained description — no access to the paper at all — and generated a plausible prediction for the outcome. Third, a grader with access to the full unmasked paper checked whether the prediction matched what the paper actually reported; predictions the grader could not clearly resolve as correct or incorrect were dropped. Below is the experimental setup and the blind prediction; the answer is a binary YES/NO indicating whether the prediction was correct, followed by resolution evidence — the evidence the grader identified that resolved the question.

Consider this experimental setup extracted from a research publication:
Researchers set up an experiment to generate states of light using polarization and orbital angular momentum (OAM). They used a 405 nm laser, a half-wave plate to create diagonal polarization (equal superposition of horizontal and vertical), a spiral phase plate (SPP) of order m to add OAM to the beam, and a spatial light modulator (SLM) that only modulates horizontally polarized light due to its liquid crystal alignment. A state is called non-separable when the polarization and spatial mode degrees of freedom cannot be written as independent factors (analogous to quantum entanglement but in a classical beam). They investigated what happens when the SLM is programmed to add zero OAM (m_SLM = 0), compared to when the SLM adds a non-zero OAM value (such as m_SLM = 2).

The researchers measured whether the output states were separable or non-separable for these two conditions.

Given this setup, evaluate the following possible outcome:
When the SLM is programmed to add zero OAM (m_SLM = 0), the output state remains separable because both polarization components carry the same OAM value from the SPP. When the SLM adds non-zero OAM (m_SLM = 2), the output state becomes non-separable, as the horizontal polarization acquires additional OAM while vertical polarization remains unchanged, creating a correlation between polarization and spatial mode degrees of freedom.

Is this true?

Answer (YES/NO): NO